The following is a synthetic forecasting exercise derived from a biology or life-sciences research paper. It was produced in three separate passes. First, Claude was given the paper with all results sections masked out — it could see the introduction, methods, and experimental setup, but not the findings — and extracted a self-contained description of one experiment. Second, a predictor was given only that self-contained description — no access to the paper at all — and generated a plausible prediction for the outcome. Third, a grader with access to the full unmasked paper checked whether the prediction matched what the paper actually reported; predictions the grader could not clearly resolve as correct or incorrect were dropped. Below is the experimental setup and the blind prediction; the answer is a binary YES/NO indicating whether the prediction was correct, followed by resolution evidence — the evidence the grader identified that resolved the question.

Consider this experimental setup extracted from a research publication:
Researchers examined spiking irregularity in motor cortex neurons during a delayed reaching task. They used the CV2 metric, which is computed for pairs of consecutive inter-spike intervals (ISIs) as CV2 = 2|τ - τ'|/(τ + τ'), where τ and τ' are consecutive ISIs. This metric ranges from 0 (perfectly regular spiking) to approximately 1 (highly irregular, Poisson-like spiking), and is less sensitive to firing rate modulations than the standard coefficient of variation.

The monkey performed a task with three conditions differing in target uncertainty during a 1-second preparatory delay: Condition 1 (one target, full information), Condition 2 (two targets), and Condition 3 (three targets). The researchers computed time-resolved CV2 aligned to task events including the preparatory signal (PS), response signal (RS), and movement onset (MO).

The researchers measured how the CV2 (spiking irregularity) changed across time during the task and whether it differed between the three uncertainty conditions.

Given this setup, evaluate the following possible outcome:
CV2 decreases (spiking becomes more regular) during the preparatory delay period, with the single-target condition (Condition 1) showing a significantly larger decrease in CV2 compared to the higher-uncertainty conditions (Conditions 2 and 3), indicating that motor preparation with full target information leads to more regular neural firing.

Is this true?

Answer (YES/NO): NO